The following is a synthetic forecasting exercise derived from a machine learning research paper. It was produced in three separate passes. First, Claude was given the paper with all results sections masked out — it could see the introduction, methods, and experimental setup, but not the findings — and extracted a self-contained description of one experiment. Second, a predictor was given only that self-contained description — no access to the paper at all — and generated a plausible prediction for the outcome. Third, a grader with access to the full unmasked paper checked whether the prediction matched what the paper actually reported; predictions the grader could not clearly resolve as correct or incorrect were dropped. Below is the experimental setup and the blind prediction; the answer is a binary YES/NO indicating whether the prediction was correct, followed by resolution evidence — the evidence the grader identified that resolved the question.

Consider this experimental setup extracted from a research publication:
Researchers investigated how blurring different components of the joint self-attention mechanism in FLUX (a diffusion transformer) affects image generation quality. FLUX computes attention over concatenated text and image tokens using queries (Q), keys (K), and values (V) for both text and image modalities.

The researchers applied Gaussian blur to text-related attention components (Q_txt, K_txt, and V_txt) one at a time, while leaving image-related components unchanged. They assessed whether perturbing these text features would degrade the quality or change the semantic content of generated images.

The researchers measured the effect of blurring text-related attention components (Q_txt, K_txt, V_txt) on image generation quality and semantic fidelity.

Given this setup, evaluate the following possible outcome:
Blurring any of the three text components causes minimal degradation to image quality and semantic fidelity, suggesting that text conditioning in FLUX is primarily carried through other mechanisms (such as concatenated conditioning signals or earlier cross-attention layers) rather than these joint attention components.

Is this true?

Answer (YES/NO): YES